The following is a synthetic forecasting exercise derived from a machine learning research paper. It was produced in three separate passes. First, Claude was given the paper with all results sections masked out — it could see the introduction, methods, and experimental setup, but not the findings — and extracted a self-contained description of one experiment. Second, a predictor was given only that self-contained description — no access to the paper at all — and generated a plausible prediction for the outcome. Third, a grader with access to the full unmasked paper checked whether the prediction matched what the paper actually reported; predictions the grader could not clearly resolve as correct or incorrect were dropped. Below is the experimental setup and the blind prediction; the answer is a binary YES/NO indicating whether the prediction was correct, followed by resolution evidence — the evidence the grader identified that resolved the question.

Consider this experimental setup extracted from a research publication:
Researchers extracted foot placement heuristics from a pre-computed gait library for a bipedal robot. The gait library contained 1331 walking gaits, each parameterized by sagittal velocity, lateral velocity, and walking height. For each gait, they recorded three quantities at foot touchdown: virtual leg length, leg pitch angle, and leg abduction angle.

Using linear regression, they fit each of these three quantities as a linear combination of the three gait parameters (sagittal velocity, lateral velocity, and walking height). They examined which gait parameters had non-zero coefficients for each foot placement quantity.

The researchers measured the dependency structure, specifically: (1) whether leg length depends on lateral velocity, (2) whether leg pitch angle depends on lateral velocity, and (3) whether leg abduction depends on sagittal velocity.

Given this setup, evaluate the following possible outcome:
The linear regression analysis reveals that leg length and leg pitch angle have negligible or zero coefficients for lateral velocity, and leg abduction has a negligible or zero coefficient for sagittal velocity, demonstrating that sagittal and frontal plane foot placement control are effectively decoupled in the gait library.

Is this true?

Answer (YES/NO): YES